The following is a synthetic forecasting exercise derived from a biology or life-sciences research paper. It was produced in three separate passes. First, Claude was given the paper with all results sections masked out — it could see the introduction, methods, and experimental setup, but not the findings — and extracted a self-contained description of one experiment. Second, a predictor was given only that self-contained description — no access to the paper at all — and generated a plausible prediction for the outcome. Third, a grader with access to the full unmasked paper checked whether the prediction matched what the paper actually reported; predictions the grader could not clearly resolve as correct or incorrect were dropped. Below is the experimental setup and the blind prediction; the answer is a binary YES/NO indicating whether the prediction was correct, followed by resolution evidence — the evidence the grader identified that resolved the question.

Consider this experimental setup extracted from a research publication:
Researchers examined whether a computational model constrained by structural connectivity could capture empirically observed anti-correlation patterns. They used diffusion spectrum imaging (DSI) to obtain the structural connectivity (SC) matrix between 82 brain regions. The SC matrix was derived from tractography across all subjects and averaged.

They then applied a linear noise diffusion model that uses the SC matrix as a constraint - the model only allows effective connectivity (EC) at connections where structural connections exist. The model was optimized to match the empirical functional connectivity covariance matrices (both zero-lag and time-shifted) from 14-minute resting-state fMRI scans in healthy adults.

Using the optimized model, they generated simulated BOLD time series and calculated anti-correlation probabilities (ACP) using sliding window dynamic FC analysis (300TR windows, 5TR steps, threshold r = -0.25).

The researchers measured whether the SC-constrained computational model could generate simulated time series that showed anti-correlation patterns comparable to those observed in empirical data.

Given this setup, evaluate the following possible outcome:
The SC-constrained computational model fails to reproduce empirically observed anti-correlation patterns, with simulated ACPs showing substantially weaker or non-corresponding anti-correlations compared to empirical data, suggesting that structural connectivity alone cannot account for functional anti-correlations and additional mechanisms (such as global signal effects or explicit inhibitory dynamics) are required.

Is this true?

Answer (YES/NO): NO